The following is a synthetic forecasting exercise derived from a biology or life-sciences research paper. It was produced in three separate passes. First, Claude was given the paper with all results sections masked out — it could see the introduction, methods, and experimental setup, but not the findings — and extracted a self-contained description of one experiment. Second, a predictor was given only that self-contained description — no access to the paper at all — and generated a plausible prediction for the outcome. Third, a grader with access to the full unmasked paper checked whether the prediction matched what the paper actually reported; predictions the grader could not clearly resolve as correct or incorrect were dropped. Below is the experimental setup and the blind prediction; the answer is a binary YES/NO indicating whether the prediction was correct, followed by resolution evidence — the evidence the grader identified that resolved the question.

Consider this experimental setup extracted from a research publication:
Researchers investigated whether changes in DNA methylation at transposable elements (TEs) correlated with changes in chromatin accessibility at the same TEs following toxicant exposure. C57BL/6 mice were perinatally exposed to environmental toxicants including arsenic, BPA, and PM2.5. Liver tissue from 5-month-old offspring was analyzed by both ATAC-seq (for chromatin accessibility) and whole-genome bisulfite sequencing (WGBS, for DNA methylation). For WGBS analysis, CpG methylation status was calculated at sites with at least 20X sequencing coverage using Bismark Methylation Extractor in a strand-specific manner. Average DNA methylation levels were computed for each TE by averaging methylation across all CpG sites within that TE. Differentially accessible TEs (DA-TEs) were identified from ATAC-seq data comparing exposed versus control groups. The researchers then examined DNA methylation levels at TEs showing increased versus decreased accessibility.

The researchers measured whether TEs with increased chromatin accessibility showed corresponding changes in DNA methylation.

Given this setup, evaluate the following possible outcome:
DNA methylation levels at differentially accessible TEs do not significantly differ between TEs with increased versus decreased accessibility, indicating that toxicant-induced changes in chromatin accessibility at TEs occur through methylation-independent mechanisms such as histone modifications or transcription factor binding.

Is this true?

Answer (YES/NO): NO